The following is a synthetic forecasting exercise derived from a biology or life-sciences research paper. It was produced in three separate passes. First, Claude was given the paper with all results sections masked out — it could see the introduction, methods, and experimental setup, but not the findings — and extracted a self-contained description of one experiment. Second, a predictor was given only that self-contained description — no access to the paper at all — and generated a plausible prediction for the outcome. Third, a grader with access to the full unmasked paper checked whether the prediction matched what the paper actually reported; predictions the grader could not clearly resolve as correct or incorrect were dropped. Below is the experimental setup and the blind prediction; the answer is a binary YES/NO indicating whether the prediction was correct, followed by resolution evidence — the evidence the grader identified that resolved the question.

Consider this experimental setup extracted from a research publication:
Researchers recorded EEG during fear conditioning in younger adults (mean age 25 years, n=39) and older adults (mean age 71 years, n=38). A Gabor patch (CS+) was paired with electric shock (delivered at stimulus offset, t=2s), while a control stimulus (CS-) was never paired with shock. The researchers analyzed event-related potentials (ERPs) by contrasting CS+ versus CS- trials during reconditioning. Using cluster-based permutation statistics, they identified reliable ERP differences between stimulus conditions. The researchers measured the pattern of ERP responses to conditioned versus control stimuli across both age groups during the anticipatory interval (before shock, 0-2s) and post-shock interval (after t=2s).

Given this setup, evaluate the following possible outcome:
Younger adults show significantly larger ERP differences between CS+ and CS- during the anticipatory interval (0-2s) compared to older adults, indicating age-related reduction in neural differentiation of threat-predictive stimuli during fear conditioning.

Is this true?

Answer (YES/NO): NO